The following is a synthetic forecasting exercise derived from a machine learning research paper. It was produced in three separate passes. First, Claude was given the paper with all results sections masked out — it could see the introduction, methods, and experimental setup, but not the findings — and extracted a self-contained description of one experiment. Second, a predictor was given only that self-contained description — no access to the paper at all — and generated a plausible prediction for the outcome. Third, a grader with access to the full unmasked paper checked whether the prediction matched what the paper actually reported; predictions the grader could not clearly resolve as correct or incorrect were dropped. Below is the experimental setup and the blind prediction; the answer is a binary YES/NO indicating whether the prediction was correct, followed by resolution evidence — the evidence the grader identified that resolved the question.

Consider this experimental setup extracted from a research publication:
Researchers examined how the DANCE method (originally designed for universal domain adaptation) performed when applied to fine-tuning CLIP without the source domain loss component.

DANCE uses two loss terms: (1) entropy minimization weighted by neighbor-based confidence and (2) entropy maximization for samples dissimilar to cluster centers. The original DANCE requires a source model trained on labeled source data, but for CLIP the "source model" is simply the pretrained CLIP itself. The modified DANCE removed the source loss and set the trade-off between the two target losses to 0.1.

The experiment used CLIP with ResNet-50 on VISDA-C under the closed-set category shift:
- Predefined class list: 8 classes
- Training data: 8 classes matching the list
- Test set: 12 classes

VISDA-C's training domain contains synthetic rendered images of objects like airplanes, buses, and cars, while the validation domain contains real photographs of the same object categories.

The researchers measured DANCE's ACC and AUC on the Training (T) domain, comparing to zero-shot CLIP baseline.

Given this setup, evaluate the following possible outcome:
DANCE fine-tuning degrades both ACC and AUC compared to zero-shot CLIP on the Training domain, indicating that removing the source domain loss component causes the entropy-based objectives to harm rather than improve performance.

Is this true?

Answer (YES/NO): NO